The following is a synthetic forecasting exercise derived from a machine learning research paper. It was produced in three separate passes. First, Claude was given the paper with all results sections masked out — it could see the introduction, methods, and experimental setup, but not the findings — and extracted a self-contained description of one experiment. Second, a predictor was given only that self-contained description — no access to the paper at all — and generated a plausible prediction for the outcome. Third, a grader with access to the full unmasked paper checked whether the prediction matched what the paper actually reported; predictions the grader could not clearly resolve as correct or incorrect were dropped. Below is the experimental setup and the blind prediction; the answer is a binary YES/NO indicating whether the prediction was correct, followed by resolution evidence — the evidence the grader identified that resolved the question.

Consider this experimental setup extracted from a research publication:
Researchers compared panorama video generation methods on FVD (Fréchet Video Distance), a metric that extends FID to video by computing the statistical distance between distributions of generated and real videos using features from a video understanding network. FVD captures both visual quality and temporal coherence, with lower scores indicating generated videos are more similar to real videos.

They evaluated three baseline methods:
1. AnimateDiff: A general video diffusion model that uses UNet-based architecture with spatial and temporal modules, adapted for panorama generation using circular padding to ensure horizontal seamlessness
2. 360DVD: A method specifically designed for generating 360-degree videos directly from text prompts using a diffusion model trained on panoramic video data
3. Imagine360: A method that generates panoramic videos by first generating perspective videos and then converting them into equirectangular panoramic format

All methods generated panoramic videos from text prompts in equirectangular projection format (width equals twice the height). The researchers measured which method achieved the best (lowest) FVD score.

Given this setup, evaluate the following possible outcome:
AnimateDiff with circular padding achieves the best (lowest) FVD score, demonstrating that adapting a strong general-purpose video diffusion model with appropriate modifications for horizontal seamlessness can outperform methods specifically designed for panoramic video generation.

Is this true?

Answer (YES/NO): NO